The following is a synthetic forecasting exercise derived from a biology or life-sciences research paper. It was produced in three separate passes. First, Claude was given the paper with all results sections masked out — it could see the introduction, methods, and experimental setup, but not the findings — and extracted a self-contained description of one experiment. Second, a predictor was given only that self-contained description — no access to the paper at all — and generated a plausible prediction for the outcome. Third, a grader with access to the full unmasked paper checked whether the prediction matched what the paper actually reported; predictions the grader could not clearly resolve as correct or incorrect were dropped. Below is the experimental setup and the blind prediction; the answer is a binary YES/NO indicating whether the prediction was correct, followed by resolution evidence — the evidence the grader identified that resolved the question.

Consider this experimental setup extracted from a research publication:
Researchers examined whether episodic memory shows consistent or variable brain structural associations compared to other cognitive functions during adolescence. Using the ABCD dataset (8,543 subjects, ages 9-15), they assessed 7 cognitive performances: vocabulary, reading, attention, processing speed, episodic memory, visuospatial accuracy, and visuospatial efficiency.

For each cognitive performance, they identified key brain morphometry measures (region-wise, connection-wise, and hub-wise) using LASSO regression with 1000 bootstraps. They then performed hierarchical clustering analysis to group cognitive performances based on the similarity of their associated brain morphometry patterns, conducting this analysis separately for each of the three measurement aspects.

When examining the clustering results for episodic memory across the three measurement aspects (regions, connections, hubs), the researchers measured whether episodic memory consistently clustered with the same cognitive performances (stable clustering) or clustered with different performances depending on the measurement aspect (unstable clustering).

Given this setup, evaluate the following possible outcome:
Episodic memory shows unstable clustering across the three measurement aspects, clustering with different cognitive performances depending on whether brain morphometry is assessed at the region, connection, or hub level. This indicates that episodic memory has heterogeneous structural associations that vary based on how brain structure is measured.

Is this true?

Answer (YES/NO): YES